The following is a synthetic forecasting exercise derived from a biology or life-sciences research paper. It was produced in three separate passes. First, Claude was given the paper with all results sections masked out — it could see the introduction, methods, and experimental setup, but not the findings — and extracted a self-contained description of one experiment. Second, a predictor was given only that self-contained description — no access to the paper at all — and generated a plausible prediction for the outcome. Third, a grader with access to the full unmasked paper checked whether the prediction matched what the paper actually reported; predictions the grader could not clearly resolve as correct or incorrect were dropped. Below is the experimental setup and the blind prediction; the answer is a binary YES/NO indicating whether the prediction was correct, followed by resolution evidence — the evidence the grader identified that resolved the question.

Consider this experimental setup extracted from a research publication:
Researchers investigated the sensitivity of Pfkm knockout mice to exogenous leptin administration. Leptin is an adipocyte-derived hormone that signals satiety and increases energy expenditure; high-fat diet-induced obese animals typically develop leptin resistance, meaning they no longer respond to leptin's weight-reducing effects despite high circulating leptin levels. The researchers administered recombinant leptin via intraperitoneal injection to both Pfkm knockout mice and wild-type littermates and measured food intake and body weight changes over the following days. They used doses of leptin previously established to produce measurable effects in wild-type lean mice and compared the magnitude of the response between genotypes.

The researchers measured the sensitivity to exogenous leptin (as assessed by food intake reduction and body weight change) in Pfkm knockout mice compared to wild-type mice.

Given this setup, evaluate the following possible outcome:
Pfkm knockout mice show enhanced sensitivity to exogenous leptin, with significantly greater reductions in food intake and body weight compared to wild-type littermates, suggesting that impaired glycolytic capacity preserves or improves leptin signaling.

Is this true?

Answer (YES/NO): YES